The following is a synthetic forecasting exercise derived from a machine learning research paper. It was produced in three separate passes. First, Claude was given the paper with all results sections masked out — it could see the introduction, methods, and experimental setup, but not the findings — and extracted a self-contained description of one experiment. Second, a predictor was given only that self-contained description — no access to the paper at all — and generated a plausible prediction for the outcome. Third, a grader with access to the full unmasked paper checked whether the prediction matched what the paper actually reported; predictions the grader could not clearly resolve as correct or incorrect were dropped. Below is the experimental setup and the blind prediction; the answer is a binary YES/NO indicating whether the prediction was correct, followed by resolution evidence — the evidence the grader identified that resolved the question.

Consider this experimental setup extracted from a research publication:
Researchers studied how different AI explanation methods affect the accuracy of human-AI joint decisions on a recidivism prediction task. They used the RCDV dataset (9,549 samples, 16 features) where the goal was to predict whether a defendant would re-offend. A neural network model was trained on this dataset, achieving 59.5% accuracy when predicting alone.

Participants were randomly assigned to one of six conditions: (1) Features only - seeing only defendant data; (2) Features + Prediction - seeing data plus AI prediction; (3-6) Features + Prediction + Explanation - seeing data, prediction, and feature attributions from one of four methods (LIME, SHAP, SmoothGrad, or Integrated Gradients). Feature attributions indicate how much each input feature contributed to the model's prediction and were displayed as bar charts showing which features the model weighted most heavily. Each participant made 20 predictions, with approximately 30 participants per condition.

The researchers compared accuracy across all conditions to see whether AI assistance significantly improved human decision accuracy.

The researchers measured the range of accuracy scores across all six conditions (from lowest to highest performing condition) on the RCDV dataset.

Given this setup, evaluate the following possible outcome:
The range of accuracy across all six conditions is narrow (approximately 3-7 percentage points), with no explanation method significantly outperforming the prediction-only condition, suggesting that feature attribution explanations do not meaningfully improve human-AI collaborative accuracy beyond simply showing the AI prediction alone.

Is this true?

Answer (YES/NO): YES